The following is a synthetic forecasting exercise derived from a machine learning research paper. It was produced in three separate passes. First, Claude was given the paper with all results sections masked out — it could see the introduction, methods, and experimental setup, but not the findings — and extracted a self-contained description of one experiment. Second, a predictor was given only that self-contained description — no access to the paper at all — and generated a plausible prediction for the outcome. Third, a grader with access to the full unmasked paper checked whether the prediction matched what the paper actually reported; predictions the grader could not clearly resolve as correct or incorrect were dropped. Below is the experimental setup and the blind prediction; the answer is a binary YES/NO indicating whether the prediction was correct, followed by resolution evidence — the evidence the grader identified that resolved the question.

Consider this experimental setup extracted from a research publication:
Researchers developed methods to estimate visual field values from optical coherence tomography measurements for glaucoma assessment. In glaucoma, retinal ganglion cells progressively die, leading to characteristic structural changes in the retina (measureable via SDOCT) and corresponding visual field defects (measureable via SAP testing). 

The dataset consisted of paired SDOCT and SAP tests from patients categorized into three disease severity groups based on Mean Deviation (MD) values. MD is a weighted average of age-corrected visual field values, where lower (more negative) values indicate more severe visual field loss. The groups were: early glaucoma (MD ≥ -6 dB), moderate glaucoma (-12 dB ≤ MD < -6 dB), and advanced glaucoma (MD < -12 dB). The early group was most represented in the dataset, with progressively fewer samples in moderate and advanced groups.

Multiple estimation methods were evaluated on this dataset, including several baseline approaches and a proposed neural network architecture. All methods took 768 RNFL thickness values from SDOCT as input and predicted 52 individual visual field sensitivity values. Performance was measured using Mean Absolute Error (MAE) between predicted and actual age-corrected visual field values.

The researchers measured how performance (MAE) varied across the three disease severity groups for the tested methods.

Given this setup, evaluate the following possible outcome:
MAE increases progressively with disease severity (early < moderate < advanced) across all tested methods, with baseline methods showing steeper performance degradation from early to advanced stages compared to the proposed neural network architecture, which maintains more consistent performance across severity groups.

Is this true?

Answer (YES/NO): YES